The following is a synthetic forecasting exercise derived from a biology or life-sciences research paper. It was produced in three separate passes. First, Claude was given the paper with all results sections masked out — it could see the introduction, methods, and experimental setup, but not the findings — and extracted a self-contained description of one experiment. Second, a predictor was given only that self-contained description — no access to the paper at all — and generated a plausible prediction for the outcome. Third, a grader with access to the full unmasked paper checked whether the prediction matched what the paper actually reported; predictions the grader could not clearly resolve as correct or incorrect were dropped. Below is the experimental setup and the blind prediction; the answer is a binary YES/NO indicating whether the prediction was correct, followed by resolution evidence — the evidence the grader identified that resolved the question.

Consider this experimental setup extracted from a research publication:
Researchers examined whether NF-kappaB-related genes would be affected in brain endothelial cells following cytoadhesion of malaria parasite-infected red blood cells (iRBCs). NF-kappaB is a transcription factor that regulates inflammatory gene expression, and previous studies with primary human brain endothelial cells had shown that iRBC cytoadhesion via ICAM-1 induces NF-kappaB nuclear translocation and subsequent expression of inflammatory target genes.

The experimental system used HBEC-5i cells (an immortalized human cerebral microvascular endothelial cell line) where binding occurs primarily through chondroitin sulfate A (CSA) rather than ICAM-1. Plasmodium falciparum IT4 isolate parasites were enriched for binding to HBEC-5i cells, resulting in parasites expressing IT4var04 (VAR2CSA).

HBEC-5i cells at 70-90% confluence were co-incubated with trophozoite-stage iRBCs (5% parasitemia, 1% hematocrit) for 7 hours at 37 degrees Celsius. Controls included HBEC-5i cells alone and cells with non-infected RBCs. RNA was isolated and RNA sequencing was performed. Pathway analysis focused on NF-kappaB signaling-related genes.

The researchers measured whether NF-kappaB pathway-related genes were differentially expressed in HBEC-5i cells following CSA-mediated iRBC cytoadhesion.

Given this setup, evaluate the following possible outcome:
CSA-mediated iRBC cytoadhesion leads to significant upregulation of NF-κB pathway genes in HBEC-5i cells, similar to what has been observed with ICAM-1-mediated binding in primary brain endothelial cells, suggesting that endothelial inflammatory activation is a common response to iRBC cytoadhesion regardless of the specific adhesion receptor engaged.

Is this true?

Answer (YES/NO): YES